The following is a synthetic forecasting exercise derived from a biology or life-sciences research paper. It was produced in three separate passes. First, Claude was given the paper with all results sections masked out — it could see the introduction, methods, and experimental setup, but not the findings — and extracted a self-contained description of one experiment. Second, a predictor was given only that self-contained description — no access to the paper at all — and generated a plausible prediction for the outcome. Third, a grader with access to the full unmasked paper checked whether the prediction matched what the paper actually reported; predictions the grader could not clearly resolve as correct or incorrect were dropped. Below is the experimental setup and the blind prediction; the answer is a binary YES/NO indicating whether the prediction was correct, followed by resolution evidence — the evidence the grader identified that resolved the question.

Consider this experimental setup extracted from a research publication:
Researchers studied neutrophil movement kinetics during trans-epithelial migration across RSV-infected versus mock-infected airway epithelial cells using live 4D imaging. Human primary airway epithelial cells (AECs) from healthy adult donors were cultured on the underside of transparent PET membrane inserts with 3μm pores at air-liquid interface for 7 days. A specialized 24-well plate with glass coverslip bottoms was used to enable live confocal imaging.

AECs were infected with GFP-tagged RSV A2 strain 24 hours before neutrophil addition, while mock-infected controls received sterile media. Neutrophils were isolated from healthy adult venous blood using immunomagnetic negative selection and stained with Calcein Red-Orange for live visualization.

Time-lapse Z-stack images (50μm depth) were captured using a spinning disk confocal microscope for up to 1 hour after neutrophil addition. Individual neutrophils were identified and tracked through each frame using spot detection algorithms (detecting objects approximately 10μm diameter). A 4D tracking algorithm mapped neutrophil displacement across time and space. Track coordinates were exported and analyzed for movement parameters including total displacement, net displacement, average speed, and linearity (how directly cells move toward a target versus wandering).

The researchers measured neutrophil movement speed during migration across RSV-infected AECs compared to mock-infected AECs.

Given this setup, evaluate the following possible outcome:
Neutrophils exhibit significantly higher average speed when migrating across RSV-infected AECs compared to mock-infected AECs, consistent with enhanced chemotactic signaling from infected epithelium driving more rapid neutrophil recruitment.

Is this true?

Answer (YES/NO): NO